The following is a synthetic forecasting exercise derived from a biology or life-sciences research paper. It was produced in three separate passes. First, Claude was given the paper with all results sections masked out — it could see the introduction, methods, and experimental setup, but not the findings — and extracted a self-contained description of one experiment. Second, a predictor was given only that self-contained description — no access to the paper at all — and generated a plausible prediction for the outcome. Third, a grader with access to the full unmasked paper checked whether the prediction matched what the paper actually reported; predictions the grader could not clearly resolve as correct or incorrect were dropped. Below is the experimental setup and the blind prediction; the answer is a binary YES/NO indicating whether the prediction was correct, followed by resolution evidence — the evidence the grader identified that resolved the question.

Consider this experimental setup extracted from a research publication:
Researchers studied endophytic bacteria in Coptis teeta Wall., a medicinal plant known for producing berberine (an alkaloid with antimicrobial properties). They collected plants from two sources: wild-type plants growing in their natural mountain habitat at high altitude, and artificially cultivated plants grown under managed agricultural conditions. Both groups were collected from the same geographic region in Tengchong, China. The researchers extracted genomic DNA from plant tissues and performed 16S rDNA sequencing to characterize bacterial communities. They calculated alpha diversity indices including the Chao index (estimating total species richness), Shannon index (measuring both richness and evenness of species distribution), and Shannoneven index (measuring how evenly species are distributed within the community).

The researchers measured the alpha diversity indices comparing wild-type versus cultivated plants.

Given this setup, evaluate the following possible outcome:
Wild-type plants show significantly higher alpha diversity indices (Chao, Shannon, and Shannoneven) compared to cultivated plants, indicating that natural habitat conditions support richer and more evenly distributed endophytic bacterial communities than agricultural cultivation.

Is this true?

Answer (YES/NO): NO